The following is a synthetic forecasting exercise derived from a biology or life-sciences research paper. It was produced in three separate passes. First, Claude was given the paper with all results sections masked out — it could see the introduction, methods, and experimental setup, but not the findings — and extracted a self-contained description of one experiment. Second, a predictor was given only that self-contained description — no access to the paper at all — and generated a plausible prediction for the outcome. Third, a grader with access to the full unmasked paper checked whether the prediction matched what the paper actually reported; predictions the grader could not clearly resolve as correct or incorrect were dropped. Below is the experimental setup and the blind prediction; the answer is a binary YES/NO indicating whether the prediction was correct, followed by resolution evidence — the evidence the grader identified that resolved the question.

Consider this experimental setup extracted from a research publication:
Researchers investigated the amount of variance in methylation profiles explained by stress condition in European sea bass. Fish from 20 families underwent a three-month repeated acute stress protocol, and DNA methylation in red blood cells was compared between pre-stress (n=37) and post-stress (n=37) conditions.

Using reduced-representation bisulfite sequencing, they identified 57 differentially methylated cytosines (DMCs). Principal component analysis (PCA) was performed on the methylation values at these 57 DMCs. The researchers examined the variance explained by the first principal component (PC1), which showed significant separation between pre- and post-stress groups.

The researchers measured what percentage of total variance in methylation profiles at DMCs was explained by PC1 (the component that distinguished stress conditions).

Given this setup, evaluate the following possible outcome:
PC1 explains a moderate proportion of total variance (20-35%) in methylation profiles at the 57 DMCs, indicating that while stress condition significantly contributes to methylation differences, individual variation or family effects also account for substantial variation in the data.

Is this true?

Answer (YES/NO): NO